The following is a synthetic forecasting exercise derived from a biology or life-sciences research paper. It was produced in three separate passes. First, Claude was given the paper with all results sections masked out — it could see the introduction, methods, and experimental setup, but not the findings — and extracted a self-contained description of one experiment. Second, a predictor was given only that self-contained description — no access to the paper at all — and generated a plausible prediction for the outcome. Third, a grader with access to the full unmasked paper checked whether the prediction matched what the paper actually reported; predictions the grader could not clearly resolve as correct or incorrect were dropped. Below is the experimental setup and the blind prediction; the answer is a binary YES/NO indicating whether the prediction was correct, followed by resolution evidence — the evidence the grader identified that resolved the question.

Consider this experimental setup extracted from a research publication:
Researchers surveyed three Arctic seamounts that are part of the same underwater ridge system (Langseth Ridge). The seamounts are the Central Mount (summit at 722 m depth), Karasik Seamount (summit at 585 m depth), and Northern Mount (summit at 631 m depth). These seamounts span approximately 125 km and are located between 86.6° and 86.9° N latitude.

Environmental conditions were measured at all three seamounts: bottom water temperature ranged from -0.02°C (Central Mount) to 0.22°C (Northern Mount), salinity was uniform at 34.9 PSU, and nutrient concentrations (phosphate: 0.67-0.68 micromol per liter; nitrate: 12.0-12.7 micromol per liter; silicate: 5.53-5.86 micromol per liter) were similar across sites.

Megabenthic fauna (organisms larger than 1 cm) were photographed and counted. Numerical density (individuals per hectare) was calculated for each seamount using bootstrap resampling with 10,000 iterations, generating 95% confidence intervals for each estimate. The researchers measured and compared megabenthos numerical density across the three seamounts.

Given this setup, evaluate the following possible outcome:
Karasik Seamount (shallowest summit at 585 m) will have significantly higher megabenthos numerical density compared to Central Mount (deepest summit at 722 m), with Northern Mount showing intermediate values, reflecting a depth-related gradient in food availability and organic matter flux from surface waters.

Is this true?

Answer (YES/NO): YES